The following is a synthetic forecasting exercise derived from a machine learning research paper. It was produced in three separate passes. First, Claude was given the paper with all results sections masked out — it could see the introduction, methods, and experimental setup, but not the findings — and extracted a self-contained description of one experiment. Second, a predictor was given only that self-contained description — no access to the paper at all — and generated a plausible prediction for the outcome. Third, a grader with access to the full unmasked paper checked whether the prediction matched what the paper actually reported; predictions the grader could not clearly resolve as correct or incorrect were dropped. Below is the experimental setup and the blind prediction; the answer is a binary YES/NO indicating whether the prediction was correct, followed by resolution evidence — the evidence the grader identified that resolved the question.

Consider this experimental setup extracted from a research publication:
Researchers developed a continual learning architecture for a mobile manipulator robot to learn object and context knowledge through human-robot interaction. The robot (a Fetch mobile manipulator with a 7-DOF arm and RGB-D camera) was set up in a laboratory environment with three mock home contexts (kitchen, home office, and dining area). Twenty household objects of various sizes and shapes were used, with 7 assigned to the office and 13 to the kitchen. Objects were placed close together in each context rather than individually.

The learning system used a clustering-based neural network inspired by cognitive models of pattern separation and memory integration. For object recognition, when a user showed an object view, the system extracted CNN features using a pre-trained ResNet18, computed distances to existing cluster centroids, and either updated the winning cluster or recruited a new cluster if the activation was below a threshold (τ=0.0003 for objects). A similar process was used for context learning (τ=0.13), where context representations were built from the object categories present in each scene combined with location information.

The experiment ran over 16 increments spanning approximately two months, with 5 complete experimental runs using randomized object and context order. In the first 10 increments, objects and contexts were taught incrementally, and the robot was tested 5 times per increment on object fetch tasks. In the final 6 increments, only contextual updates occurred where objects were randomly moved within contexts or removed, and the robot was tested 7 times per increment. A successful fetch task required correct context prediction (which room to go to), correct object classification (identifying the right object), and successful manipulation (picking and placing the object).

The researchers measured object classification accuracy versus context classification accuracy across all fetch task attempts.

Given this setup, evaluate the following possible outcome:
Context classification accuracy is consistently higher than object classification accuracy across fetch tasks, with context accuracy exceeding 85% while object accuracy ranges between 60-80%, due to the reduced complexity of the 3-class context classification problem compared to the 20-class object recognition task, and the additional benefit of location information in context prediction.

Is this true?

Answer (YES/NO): NO